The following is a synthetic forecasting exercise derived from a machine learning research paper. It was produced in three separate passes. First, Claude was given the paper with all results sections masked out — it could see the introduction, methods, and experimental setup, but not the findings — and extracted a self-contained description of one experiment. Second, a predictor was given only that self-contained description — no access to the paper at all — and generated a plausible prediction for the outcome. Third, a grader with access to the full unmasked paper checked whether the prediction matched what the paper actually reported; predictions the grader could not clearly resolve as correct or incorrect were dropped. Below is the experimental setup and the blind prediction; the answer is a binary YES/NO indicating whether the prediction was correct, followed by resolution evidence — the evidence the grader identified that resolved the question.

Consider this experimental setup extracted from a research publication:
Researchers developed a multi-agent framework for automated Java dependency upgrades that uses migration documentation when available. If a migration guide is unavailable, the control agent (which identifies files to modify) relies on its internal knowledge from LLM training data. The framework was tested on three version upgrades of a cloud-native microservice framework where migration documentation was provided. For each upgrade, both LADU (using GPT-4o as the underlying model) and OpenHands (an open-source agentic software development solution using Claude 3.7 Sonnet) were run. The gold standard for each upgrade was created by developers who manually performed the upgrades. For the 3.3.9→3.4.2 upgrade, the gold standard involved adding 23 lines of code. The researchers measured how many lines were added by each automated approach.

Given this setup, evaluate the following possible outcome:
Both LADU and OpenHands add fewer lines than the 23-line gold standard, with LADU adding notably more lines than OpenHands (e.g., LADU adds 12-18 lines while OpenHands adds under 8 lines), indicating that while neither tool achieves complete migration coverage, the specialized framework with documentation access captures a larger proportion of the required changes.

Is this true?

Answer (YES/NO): NO